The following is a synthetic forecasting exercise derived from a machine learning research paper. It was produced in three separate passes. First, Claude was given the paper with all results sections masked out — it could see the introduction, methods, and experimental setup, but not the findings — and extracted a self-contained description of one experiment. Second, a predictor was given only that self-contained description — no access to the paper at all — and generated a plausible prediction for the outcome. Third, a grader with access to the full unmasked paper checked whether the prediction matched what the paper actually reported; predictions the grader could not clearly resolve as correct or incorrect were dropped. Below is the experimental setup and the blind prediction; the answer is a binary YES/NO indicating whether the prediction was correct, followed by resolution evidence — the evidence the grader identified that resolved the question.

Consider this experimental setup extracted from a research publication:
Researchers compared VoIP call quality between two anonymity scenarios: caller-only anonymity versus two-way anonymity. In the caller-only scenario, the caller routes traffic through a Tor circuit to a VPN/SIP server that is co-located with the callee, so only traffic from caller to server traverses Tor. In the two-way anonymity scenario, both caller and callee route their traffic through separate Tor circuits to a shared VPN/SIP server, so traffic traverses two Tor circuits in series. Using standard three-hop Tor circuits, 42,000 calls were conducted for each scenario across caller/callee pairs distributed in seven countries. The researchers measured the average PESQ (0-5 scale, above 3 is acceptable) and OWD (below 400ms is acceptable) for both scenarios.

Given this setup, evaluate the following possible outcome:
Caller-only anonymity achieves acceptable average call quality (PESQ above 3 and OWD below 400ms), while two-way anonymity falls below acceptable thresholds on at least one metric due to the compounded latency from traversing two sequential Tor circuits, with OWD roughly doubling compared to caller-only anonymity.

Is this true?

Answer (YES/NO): YES